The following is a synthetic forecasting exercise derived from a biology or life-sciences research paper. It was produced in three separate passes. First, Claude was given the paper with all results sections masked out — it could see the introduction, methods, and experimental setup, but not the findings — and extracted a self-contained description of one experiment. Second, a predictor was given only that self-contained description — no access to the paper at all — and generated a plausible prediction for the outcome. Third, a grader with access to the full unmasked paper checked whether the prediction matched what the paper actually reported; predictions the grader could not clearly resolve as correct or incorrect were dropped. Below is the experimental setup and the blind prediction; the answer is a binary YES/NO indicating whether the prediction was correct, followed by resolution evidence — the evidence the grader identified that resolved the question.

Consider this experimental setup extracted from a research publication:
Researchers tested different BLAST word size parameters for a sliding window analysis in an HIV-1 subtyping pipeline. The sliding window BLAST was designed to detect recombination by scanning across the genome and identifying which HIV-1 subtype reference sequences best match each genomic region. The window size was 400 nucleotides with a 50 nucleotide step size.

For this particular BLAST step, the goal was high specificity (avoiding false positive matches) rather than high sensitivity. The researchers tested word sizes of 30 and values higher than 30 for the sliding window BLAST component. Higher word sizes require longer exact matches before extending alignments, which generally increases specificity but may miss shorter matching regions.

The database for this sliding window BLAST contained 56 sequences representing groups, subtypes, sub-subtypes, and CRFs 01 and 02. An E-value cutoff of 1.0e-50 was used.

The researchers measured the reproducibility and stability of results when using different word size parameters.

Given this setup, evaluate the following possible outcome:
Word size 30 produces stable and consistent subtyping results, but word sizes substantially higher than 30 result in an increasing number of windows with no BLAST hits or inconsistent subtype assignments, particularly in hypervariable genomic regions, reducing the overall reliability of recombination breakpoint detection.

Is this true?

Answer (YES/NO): NO